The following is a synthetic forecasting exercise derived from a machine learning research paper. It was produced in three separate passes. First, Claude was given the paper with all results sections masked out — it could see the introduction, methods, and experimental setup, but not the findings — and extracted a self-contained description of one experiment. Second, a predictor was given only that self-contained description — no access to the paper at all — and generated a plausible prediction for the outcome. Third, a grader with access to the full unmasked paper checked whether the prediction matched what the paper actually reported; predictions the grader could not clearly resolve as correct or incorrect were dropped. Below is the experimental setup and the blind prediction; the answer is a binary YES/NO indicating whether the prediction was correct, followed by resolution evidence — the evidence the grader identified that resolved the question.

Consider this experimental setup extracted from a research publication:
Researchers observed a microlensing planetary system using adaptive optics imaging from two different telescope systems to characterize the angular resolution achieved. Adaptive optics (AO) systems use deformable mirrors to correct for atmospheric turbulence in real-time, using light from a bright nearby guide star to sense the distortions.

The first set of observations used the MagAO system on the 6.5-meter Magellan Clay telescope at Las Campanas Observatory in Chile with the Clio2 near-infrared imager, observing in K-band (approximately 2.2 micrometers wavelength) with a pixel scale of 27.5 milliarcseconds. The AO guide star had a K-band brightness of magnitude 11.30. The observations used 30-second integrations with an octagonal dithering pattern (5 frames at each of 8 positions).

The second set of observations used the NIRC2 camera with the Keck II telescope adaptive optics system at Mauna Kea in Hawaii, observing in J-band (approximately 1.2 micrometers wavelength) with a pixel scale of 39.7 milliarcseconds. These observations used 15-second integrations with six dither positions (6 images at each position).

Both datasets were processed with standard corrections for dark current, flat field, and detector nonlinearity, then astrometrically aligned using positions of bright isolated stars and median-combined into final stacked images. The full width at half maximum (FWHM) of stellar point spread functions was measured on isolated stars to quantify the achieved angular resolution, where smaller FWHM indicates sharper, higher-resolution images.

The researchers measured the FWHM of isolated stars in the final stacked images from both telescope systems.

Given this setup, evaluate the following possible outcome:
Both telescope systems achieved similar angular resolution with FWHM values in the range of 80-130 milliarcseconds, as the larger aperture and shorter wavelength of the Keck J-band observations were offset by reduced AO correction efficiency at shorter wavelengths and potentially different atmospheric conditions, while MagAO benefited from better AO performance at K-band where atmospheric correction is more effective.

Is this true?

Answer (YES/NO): NO